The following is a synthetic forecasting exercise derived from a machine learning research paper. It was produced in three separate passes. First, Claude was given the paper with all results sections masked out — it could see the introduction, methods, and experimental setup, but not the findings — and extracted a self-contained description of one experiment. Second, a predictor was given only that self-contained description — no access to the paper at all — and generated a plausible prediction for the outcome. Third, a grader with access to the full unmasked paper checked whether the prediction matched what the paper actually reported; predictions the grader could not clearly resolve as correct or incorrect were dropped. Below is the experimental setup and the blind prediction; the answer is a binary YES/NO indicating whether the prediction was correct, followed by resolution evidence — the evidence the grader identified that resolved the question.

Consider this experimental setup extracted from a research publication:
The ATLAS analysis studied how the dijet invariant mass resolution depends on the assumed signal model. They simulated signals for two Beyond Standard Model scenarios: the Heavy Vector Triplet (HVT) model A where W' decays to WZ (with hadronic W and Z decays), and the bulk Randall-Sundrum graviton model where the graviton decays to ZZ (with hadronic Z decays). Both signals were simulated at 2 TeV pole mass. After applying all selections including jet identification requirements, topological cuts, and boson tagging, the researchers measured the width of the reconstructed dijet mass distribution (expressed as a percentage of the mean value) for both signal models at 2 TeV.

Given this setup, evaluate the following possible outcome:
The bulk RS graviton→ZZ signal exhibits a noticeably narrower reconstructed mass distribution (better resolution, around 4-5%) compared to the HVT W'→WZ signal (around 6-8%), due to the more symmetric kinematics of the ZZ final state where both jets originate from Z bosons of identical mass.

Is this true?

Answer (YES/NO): NO